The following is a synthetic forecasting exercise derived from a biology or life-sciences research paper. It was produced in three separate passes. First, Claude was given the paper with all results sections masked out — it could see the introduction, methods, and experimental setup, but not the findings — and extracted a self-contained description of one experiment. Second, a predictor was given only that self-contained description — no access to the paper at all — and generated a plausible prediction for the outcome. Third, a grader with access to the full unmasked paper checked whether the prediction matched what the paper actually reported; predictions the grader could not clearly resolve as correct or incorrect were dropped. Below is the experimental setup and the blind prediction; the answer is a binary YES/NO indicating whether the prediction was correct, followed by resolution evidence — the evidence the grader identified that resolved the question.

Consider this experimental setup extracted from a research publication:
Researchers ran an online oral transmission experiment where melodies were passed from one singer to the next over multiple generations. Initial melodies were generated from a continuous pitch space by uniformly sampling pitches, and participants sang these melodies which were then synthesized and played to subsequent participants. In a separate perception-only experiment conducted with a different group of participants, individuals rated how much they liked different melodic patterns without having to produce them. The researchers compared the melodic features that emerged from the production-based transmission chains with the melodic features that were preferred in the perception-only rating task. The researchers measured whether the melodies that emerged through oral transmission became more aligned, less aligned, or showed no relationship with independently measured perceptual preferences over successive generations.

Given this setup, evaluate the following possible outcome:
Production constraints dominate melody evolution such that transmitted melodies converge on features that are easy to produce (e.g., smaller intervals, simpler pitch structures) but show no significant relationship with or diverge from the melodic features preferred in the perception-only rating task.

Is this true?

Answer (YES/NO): NO